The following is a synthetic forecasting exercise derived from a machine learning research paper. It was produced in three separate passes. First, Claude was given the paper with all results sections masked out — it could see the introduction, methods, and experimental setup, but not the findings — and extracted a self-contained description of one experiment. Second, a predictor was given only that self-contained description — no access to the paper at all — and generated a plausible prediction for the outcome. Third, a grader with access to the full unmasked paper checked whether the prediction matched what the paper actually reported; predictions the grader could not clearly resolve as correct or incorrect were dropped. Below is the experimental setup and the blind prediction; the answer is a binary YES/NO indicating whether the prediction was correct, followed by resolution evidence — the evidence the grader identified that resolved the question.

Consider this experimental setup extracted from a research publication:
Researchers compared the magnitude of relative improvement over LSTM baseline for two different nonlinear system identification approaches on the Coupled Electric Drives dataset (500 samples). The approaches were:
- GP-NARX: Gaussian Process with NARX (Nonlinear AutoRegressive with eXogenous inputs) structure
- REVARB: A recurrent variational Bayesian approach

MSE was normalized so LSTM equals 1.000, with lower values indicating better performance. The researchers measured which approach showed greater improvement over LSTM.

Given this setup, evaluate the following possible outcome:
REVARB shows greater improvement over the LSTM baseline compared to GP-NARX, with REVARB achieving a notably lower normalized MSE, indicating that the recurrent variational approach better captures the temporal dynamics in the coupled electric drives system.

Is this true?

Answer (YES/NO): YES